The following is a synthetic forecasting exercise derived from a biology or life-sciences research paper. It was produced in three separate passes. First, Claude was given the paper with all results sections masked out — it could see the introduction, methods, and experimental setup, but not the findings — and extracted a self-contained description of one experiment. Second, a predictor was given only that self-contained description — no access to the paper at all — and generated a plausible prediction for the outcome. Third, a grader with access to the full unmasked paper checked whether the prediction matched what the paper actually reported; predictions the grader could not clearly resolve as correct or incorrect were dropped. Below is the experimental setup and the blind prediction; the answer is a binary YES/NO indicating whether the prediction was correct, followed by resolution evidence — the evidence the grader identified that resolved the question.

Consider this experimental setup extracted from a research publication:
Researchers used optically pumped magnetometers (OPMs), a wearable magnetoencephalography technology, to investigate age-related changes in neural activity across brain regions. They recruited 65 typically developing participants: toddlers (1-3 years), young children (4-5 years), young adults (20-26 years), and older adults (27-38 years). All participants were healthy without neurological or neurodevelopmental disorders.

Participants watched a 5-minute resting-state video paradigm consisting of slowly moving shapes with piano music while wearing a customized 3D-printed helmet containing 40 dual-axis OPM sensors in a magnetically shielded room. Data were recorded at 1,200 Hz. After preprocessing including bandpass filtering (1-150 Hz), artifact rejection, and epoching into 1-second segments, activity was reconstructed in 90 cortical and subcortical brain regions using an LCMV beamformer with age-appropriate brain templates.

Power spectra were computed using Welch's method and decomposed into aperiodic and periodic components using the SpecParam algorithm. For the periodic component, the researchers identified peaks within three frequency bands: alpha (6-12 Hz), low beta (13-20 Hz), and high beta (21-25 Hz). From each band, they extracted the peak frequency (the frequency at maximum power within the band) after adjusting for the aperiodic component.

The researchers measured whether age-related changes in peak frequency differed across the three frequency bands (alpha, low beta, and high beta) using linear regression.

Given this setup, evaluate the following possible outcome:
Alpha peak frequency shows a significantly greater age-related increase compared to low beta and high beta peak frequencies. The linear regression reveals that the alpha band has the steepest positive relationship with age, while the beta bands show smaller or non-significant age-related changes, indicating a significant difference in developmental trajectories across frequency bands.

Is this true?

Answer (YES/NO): NO